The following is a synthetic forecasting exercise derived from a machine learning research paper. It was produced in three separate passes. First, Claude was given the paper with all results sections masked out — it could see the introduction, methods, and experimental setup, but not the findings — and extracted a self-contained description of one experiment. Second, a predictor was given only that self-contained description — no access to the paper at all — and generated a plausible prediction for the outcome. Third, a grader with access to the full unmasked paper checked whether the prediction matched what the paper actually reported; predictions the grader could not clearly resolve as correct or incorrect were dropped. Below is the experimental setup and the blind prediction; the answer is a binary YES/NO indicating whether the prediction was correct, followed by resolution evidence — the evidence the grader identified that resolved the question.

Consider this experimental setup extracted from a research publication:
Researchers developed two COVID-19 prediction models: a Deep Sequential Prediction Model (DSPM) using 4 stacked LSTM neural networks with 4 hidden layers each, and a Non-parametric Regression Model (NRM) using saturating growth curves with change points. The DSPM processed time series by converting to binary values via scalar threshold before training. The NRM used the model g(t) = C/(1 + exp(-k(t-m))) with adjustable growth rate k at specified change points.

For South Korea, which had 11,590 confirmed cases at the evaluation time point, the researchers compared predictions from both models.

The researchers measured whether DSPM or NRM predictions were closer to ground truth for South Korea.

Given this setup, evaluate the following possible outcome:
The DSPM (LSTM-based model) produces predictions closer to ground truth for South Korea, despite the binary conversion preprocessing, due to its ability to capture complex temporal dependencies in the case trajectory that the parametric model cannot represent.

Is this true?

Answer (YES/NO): NO